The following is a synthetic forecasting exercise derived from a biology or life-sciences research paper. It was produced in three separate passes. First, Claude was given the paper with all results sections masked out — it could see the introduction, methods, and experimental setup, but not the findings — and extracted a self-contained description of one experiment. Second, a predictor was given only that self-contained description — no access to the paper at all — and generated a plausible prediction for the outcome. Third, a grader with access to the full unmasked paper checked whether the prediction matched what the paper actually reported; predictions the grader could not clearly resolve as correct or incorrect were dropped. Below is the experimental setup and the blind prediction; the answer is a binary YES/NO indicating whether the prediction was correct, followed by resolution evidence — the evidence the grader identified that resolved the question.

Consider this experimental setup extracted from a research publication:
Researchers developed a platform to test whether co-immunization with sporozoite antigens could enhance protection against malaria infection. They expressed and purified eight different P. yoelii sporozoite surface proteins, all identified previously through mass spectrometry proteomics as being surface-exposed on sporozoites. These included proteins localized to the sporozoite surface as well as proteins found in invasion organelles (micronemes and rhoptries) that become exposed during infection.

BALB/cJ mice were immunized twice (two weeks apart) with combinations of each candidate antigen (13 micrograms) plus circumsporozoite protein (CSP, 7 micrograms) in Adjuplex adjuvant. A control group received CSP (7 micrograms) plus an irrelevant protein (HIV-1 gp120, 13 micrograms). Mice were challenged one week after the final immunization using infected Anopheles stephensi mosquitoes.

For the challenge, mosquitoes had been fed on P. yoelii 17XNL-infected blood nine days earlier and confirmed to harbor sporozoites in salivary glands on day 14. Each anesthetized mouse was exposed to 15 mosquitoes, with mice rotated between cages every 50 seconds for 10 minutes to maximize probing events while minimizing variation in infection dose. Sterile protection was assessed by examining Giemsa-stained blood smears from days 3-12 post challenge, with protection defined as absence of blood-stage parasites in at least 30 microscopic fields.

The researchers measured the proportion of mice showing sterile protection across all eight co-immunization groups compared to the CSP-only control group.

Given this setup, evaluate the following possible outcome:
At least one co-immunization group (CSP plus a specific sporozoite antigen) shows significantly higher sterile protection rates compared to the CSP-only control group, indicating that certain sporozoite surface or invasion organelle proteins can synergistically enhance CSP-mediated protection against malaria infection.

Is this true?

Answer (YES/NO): YES